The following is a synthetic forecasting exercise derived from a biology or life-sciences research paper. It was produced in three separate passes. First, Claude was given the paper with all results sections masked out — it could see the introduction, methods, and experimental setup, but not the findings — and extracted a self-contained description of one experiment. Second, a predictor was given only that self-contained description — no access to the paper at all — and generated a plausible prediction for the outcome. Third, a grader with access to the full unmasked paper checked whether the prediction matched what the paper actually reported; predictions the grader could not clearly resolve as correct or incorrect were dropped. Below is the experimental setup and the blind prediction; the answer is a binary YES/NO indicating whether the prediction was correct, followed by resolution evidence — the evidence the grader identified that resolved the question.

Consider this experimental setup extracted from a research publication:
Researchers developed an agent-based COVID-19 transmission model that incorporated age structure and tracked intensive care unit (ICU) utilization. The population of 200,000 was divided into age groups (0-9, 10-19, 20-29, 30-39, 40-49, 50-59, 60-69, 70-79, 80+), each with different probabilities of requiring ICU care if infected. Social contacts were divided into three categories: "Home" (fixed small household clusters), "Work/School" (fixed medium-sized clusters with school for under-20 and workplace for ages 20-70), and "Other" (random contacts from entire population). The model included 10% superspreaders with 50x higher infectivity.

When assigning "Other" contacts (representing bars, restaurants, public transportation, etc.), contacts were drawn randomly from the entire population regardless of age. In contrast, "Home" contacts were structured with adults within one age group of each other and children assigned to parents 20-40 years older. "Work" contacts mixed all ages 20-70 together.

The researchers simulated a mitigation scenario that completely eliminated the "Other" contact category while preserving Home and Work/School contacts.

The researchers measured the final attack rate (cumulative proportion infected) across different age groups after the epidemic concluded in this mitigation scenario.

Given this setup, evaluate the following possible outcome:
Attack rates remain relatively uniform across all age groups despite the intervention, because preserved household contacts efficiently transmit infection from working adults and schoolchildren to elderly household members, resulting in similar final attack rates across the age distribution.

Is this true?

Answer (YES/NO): NO